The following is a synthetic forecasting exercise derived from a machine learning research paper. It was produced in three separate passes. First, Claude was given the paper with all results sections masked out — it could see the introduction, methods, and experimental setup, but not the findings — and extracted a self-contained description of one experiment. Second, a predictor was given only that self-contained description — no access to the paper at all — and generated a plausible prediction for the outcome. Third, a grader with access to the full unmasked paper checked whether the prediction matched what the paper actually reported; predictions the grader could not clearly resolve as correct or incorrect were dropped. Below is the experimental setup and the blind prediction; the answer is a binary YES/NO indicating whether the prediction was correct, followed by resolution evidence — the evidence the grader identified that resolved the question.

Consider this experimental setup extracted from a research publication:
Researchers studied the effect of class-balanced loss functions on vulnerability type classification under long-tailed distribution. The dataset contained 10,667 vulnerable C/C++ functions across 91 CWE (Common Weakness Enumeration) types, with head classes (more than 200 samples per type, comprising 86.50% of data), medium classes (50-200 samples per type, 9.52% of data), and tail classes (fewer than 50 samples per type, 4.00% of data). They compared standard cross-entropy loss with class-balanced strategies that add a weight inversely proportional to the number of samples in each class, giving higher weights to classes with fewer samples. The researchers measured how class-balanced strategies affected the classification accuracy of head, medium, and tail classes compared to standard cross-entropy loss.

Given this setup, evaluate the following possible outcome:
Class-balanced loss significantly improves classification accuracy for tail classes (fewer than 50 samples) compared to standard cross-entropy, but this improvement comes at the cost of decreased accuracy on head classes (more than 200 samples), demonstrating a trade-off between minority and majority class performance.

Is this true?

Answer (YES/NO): YES